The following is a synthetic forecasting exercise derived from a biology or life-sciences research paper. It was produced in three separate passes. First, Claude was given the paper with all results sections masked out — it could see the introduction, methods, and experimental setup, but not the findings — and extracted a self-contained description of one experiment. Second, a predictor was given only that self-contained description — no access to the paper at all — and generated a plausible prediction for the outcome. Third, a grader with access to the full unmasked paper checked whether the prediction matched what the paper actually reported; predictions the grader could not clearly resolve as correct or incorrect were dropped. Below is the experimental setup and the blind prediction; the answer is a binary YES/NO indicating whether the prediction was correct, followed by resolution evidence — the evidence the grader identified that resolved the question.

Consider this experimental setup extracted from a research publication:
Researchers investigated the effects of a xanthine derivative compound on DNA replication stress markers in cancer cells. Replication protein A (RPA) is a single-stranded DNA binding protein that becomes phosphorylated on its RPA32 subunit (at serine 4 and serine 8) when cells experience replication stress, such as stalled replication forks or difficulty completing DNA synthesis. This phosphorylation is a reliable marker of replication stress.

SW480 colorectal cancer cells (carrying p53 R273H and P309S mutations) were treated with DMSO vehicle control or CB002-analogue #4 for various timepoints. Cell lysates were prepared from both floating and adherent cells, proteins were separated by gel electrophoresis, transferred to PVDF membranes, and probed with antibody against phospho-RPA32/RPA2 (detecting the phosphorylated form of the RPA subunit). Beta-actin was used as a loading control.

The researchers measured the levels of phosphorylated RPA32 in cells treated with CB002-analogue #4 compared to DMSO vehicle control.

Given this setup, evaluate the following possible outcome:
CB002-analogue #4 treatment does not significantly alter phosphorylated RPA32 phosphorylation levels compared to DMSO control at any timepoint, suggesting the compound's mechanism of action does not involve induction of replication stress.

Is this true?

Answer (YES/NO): NO